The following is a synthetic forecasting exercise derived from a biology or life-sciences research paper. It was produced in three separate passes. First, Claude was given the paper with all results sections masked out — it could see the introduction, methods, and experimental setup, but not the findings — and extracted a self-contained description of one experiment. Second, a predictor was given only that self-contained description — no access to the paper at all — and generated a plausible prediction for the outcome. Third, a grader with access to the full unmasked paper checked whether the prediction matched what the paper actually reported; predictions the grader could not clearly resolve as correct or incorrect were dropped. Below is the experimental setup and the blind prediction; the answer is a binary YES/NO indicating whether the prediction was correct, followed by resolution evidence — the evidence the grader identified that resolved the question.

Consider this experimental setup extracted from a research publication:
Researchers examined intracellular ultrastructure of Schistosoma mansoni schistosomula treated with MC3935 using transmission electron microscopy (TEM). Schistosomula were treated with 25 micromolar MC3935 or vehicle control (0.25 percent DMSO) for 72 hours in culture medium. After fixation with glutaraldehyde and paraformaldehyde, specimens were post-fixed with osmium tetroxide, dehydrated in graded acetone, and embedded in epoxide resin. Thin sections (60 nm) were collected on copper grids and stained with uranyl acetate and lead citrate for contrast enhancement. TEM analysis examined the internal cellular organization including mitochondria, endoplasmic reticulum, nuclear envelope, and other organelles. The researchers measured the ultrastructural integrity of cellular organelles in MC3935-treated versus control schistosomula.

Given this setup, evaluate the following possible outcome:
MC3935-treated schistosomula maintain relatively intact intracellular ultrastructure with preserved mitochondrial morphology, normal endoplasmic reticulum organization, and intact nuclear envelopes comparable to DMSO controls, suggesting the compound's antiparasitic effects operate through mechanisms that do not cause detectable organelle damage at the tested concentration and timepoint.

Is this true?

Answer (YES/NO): NO